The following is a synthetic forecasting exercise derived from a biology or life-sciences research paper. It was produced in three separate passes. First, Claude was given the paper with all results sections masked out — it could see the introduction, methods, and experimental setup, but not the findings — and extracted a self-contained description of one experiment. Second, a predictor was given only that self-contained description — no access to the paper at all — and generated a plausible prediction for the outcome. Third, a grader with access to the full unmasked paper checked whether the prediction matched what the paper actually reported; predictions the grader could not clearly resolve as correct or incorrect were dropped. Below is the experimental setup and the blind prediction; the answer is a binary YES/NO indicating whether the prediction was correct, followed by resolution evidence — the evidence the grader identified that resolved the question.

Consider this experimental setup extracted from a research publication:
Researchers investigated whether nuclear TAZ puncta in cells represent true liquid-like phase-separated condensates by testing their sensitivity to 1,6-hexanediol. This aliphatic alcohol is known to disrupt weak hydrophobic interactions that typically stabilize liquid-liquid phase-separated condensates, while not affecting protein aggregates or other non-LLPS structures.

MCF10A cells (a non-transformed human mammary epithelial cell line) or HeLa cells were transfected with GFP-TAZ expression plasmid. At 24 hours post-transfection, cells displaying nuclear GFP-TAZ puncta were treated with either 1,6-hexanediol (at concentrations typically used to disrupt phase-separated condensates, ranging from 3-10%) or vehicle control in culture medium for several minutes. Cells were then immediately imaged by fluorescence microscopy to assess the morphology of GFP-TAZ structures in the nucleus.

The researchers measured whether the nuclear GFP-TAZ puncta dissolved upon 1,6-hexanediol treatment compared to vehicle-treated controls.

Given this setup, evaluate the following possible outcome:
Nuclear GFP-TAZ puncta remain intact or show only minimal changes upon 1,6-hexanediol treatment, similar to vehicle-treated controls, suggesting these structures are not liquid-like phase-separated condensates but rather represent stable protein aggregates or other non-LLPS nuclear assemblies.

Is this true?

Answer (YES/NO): NO